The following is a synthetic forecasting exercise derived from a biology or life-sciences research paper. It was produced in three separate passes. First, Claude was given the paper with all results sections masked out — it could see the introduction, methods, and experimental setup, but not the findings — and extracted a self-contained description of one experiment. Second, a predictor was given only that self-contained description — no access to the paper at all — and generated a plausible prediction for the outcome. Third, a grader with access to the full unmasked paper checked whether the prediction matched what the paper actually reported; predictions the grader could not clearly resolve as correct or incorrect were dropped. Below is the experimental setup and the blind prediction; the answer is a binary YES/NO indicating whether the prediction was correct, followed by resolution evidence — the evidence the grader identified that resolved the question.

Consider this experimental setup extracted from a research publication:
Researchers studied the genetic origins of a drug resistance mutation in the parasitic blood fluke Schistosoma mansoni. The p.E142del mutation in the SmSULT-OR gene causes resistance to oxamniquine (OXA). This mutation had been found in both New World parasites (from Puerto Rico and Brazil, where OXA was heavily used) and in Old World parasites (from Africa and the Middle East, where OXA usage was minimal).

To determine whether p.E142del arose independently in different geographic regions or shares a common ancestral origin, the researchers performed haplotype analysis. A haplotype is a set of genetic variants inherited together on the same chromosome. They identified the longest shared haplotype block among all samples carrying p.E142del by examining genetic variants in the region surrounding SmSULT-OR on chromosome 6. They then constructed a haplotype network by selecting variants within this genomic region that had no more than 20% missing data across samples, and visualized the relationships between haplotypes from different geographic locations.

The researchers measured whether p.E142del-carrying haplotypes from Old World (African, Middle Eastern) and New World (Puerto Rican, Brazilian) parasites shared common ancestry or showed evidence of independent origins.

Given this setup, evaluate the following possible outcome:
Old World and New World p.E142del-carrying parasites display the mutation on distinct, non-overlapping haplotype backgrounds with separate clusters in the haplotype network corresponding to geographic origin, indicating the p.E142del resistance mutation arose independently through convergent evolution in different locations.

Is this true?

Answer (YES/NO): NO